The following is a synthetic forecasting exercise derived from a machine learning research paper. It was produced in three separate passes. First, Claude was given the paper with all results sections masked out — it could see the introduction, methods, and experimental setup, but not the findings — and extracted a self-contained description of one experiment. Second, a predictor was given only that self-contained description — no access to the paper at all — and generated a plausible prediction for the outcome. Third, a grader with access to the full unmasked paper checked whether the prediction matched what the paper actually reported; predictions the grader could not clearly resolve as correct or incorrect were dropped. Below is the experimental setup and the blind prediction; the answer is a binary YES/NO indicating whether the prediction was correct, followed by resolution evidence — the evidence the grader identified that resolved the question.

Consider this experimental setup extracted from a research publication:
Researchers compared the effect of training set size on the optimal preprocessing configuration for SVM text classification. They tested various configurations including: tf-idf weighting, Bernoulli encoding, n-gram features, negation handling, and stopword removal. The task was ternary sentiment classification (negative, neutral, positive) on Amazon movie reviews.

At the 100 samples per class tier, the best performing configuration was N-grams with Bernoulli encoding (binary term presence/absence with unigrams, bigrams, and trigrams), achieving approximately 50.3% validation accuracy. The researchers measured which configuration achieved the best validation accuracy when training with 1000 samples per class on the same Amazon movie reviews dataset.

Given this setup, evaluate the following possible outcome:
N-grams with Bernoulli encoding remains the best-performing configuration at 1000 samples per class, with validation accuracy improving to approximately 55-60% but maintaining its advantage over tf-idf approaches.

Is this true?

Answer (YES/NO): NO